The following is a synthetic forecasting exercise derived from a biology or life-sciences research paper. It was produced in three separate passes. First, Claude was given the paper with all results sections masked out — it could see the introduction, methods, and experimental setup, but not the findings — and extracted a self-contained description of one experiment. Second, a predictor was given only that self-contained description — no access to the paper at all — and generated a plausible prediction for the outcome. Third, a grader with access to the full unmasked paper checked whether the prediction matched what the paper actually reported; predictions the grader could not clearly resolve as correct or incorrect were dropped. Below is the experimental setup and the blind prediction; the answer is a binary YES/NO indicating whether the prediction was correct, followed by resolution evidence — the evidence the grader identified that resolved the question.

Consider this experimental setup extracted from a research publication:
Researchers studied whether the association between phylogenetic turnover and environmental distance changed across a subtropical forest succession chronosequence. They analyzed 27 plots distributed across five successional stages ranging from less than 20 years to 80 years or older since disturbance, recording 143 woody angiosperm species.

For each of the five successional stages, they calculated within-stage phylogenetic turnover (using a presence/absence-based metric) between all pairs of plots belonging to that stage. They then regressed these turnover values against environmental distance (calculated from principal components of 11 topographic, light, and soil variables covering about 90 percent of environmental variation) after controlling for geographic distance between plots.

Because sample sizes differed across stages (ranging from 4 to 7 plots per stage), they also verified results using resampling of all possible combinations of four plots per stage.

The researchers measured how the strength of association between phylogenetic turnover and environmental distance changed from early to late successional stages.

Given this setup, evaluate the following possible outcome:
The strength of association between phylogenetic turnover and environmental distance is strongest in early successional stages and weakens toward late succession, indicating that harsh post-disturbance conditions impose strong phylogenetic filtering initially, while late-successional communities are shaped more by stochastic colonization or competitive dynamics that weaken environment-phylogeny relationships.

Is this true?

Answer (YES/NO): NO